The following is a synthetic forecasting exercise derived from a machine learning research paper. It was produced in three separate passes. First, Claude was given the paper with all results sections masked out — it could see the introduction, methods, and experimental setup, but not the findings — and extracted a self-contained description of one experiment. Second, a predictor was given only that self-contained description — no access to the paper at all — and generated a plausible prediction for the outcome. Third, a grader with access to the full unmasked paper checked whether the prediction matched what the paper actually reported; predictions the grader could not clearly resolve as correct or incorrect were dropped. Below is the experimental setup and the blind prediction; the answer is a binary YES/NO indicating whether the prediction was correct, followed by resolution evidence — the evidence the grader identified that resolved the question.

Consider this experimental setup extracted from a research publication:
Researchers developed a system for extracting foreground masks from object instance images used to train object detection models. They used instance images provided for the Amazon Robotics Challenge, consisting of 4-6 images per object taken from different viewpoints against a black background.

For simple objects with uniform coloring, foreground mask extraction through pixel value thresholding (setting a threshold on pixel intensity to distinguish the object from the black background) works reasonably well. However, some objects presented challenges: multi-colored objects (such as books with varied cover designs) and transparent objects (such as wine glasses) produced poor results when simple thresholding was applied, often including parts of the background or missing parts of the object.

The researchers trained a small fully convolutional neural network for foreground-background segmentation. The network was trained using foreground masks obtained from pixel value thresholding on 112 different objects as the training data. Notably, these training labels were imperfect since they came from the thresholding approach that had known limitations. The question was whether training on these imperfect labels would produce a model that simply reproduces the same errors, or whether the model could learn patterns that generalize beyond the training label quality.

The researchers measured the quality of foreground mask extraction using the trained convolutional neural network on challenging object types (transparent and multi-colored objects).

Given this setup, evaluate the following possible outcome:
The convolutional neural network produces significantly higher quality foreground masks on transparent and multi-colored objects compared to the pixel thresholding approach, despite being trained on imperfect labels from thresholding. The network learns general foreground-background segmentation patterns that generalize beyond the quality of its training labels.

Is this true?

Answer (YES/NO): YES